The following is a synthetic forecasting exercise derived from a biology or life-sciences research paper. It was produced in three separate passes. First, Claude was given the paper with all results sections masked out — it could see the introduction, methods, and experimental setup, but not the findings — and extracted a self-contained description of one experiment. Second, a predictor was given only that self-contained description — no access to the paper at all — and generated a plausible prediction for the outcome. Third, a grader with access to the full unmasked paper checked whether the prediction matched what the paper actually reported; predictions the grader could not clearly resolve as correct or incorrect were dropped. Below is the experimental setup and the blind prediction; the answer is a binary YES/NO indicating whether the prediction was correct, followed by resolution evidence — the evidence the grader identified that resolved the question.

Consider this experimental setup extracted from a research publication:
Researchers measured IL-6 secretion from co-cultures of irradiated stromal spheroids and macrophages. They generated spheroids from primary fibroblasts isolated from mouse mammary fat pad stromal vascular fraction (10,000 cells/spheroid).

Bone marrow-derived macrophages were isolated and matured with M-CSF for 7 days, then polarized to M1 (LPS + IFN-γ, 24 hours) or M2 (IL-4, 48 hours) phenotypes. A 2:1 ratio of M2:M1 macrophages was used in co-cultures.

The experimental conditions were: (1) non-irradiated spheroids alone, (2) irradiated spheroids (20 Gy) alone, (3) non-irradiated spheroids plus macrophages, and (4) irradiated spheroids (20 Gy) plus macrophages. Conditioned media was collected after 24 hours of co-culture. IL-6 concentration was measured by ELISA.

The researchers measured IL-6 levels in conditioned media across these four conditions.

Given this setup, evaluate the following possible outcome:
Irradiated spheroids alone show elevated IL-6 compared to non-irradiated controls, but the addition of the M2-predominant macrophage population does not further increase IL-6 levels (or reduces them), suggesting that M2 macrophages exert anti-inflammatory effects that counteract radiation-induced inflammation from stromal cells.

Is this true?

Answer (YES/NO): NO